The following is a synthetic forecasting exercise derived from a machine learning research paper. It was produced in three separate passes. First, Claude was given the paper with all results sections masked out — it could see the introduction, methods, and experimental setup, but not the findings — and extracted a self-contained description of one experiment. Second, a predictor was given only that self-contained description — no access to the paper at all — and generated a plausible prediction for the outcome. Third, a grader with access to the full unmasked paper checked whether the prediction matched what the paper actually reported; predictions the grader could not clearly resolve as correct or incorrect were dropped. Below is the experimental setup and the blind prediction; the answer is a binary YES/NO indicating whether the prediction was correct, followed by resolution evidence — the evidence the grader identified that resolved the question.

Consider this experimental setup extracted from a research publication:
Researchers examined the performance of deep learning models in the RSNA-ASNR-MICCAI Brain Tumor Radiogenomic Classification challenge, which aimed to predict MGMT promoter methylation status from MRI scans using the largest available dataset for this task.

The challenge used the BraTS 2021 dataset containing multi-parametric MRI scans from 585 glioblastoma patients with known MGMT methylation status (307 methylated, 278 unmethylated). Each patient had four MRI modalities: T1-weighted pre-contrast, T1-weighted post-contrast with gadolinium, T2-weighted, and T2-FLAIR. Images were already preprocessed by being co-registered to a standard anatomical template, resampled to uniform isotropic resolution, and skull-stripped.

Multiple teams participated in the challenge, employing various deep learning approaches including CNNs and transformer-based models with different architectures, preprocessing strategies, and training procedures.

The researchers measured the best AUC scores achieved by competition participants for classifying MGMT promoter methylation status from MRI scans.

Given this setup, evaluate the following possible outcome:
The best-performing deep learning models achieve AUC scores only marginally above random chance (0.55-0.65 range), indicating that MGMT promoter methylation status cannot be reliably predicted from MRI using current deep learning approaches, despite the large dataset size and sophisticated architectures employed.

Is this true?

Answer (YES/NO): YES